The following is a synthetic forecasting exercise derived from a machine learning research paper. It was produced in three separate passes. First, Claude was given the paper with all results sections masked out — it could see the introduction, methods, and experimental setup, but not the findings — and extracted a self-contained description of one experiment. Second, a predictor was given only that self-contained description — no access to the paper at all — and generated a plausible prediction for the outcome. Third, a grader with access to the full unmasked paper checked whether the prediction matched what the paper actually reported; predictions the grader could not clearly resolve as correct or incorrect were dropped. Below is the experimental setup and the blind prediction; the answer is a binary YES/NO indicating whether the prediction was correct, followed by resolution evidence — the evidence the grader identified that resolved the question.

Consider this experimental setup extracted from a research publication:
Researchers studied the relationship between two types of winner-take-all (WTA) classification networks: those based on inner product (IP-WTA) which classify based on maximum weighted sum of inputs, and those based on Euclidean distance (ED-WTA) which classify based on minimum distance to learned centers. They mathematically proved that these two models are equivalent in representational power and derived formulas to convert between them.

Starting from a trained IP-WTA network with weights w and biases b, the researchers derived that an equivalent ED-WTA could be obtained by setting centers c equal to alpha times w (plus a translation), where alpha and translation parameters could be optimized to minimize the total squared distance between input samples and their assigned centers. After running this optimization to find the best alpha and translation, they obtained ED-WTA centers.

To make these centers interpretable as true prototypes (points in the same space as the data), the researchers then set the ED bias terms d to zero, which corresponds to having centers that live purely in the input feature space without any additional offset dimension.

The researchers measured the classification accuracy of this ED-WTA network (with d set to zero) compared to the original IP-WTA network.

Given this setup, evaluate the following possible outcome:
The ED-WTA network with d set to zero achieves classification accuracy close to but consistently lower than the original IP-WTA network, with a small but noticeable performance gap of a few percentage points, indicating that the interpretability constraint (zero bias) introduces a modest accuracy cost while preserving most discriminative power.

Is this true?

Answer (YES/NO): NO